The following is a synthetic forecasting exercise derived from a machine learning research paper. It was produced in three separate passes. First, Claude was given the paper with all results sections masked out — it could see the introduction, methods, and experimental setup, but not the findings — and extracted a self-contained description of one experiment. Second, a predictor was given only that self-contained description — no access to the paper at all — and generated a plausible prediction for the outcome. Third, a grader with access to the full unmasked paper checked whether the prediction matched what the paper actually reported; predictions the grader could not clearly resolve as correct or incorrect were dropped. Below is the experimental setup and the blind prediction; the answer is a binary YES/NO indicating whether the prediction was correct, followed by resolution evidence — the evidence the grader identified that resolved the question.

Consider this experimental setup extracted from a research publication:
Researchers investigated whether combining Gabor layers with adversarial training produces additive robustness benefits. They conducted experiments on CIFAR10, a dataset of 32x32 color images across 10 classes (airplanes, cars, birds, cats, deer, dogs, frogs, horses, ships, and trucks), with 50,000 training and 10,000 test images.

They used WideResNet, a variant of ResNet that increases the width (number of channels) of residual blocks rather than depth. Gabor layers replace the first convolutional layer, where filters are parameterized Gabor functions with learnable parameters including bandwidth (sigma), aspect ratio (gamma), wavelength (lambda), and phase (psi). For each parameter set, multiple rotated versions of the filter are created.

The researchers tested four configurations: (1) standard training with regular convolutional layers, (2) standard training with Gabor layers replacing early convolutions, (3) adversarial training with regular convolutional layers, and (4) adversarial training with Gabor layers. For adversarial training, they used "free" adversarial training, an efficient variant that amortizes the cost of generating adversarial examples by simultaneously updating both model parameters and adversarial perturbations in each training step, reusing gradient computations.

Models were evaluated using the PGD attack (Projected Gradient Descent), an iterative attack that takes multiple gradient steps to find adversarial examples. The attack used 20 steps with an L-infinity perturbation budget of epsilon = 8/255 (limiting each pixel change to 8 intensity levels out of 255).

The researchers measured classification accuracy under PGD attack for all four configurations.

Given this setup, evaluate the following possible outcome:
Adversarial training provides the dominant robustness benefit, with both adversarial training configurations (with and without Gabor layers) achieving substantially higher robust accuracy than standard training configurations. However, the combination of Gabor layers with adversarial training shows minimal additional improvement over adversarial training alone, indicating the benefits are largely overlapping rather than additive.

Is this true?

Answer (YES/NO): NO